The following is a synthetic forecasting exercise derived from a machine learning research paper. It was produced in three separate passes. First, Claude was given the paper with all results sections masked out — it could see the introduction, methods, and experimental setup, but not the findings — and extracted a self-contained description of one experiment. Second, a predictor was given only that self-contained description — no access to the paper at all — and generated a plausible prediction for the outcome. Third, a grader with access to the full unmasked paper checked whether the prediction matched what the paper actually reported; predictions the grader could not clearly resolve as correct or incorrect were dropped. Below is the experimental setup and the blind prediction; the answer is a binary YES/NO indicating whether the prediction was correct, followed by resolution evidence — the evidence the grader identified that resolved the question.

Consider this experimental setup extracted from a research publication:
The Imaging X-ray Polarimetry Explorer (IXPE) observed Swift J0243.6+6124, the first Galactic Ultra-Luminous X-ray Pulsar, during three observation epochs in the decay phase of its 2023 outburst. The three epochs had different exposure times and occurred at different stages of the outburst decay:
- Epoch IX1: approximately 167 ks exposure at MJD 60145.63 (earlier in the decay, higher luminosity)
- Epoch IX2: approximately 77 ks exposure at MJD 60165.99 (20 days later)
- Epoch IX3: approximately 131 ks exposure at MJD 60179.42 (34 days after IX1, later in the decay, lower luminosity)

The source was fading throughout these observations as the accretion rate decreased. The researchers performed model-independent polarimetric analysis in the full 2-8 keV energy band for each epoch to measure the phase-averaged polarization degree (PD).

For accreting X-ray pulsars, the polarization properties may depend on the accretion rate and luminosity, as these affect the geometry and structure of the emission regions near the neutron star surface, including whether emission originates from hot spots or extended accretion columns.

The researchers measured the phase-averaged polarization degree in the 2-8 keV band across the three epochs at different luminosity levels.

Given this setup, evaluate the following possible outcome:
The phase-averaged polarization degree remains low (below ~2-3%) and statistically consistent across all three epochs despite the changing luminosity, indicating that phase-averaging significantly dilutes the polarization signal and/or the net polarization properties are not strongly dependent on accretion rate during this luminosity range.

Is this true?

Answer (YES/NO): NO